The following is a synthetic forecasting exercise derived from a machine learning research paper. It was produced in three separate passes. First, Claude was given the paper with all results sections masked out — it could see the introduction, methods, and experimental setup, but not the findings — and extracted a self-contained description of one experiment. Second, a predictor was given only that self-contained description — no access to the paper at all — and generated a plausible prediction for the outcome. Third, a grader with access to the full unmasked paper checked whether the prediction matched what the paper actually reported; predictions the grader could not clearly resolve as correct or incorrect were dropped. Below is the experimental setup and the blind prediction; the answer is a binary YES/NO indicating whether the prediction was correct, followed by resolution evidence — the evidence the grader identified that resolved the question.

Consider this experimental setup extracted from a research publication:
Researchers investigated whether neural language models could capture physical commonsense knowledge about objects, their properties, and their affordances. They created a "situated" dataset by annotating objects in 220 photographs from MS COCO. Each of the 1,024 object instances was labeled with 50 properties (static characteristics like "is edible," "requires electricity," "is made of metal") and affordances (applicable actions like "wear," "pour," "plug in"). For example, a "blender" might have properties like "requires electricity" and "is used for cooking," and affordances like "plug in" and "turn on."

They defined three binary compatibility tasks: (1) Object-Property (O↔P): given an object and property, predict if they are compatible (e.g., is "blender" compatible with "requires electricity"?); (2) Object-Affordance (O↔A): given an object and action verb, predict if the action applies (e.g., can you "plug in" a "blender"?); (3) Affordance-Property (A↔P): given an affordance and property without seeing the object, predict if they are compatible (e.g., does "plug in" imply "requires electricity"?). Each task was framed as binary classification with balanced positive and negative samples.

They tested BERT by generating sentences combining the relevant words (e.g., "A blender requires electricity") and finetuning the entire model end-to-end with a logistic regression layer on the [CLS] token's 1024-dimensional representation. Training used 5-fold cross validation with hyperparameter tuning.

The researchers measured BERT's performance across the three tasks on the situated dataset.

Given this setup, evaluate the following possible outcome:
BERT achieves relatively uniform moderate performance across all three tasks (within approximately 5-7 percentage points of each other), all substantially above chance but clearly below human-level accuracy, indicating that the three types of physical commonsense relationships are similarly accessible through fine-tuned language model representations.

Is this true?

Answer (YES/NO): NO